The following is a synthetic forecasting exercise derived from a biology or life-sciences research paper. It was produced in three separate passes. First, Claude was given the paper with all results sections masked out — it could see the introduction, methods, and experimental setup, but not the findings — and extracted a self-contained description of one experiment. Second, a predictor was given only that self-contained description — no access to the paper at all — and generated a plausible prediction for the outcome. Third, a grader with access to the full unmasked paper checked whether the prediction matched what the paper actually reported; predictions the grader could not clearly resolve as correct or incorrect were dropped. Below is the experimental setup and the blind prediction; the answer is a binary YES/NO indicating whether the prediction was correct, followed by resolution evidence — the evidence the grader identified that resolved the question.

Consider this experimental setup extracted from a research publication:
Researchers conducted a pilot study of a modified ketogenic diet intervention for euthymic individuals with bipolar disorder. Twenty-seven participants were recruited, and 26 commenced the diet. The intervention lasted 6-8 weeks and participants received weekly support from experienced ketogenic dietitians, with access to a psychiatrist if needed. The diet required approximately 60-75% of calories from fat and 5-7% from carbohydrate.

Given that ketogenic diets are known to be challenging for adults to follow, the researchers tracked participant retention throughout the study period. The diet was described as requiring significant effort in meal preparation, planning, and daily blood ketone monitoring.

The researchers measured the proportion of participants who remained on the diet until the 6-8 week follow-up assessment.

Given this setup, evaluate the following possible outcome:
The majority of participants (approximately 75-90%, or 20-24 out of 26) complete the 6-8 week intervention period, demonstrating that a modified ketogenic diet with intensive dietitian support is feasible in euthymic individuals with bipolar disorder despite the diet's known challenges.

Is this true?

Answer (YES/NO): YES